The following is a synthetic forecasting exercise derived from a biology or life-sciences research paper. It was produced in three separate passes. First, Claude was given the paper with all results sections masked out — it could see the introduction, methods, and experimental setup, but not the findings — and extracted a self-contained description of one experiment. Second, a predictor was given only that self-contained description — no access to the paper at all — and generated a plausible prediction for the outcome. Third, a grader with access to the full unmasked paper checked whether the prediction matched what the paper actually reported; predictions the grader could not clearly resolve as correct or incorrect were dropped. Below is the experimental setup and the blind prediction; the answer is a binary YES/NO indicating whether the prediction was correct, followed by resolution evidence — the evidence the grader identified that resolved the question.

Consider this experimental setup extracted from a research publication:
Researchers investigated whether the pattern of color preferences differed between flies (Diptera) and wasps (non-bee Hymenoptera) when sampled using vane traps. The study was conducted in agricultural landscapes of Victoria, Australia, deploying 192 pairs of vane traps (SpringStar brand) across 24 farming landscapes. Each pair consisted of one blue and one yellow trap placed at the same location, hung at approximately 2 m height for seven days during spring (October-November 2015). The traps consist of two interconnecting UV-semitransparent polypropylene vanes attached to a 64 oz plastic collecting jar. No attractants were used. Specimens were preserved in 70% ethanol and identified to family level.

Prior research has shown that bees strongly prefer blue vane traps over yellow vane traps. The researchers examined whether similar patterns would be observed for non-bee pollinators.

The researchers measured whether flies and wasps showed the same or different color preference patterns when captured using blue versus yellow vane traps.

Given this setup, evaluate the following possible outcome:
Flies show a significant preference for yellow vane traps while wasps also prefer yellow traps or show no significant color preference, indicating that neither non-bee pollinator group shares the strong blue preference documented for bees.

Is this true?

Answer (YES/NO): NO